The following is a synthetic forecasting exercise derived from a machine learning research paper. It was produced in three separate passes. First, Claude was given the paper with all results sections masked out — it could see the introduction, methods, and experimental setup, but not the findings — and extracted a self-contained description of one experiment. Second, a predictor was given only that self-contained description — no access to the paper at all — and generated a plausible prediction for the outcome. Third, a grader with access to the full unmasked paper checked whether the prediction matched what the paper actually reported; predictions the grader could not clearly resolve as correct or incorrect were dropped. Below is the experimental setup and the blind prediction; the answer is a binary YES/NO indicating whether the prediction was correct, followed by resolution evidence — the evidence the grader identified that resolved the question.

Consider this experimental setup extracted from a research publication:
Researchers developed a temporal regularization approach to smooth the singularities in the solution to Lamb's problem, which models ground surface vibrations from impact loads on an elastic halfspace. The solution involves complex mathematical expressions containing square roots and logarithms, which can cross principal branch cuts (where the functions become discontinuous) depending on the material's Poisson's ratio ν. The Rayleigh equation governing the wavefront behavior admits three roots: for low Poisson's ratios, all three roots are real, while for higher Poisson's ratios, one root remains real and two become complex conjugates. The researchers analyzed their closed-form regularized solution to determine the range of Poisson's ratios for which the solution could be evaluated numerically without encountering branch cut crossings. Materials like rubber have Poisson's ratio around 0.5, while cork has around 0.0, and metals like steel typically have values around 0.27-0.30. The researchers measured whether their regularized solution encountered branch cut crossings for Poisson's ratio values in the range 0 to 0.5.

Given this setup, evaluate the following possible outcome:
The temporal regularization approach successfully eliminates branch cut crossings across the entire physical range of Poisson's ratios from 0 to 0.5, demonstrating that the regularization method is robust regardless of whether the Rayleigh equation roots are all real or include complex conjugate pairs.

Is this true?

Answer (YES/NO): NO